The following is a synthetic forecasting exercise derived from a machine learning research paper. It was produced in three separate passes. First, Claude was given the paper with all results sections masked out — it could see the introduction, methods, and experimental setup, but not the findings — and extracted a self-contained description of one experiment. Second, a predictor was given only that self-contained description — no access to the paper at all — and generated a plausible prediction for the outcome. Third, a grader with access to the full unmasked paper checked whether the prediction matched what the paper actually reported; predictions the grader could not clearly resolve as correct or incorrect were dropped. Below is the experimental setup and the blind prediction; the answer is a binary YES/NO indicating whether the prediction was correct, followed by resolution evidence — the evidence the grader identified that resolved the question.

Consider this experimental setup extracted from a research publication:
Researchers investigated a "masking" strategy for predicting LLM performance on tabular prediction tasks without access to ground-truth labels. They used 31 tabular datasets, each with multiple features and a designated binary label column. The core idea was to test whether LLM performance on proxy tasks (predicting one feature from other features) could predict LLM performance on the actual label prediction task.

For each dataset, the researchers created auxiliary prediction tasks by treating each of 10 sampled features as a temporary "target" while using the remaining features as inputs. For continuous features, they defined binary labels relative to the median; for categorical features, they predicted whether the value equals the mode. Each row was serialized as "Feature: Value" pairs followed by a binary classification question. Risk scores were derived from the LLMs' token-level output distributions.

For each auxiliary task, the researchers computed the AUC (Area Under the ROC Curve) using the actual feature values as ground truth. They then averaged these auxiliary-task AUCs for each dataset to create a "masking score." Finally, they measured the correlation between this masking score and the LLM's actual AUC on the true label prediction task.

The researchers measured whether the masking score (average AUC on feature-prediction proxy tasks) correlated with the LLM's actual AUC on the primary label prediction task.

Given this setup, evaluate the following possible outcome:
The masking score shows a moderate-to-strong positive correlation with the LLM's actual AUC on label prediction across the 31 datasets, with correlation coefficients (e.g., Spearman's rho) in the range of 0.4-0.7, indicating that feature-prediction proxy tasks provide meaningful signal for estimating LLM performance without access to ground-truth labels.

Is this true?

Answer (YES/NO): NO